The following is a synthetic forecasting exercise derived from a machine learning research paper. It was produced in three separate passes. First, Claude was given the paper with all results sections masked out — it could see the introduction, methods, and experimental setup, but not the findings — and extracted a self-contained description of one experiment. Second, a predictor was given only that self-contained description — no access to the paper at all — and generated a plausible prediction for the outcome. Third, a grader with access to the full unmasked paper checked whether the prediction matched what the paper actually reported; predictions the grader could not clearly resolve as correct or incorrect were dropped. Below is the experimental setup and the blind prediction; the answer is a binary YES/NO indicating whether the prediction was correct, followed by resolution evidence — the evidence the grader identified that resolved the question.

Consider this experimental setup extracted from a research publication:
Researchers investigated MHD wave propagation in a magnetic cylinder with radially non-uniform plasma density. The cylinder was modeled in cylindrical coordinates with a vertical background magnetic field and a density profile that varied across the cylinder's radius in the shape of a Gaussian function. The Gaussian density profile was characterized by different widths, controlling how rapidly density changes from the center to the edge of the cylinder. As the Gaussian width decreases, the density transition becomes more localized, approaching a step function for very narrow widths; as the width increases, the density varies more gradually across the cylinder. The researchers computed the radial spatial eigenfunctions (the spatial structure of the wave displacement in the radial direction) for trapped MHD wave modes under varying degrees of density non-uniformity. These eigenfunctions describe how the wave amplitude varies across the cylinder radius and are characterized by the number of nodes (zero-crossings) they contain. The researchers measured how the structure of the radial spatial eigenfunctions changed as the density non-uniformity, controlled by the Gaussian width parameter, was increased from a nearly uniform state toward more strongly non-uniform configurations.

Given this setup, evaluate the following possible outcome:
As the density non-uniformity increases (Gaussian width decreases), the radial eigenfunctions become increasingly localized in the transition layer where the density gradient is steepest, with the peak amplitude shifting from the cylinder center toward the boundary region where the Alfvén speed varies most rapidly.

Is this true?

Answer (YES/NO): NO